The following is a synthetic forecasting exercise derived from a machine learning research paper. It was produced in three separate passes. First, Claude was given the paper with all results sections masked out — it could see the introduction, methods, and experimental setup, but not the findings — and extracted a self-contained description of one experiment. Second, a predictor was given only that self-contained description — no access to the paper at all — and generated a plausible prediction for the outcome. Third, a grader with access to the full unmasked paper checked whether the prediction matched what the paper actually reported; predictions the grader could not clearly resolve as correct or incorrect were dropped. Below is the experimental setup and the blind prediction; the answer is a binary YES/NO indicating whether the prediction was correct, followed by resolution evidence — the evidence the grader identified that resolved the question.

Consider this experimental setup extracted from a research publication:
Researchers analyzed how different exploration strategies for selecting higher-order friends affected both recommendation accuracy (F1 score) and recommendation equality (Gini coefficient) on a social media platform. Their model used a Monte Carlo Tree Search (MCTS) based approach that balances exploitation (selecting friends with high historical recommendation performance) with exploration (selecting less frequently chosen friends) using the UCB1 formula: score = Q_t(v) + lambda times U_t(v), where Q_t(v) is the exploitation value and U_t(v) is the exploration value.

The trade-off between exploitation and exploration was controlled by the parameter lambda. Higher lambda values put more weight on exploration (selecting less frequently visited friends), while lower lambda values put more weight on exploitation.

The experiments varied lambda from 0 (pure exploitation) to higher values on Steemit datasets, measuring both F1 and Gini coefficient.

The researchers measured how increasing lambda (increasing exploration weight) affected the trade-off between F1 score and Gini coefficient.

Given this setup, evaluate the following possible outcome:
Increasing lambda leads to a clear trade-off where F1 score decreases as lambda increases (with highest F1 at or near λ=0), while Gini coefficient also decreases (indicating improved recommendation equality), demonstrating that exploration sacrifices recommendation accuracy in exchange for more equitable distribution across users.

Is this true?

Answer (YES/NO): NO